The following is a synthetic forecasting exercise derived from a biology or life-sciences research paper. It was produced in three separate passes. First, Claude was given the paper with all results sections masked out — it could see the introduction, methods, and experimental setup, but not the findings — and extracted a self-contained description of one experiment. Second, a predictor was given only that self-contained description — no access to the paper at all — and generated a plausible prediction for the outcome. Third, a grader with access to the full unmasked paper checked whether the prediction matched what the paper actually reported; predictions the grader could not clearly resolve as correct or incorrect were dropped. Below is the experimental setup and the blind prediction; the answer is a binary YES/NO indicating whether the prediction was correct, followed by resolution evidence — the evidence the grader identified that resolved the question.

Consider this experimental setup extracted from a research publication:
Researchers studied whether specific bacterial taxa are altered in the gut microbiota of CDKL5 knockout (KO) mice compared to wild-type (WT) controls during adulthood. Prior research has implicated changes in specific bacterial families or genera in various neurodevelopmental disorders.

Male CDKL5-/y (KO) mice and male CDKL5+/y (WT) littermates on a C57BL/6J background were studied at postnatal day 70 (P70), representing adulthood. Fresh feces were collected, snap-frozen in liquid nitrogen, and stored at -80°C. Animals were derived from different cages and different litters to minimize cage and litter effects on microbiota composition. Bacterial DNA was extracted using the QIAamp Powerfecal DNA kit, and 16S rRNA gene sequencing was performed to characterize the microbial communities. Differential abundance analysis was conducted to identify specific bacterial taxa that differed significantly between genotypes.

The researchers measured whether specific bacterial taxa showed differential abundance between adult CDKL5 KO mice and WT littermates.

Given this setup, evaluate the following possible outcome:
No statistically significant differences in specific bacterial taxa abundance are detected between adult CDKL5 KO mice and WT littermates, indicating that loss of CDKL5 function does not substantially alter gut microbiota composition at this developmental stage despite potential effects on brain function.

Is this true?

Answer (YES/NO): NO